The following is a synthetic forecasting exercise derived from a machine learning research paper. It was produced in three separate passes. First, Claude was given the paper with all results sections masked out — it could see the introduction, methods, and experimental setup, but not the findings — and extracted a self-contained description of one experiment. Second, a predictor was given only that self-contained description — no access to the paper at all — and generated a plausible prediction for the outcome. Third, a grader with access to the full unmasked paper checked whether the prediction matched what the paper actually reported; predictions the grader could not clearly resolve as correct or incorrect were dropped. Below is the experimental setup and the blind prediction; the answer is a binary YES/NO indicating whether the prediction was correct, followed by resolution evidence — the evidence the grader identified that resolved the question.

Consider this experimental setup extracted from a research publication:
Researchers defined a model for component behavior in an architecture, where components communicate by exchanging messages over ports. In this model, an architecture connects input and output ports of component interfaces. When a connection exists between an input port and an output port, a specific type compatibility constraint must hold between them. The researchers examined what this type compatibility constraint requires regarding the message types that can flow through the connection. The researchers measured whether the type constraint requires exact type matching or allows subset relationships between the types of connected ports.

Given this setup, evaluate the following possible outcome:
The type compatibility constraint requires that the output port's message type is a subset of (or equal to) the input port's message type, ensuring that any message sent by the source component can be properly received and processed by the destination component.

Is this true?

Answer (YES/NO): YES